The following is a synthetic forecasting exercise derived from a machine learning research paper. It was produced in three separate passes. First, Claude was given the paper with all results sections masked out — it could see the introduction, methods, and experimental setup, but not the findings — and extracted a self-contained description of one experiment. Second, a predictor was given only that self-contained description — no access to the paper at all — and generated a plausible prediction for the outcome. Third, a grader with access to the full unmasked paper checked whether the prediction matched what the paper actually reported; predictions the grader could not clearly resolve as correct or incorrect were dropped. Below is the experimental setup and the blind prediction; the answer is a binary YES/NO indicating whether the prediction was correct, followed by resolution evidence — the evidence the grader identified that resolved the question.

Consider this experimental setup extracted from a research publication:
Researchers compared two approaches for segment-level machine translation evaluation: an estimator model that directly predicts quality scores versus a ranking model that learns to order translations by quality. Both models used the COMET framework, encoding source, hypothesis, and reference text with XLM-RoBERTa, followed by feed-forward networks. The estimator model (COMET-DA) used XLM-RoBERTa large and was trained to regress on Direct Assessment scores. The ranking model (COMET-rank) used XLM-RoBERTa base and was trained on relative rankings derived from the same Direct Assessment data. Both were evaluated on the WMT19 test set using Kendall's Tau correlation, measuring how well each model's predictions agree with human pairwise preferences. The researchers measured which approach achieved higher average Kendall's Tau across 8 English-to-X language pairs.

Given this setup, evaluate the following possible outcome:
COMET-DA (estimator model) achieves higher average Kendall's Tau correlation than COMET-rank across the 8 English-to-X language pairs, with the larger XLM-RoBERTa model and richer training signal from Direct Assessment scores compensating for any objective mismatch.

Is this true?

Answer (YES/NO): NO